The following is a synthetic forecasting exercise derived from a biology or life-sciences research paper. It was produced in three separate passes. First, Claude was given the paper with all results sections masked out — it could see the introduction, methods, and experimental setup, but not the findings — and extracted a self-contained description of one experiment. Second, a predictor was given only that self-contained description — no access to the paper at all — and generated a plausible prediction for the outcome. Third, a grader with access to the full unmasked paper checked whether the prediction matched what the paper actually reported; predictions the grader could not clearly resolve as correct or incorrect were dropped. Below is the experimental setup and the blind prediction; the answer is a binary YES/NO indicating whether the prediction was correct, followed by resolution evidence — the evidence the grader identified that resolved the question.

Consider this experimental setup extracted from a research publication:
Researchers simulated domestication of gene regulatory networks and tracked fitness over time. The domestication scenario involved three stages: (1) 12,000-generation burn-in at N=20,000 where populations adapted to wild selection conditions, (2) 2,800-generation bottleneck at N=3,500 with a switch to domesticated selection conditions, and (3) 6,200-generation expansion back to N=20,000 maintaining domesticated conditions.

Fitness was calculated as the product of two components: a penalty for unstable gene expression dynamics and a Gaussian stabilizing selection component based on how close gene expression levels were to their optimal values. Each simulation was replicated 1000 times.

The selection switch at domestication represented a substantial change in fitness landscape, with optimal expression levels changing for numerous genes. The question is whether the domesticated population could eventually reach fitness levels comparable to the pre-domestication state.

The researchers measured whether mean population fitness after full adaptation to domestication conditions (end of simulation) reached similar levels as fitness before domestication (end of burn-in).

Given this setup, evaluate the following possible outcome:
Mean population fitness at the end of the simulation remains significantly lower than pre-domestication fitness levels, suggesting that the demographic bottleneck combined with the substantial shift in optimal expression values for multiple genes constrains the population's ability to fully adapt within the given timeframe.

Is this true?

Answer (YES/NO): NO